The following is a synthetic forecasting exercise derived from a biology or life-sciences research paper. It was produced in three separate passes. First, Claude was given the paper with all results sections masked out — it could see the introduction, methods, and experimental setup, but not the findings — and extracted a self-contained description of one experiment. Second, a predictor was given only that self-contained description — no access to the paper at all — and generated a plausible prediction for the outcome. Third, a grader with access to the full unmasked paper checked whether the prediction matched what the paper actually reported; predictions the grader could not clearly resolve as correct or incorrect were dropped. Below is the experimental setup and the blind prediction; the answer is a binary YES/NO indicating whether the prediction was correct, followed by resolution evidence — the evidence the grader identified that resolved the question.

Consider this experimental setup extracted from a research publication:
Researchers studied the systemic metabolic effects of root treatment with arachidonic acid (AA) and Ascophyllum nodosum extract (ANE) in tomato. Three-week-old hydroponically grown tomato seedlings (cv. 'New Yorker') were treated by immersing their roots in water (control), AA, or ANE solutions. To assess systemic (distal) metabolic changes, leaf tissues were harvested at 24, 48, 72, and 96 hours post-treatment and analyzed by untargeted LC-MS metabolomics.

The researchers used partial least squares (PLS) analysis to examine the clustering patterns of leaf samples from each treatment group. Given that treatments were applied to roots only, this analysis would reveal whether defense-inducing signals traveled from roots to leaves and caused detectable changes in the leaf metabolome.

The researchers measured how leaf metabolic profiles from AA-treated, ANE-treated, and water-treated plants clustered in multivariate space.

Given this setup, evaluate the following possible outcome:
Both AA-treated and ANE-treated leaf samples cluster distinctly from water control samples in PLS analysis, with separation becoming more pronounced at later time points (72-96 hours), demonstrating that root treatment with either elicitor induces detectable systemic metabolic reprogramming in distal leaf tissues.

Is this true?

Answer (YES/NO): NO